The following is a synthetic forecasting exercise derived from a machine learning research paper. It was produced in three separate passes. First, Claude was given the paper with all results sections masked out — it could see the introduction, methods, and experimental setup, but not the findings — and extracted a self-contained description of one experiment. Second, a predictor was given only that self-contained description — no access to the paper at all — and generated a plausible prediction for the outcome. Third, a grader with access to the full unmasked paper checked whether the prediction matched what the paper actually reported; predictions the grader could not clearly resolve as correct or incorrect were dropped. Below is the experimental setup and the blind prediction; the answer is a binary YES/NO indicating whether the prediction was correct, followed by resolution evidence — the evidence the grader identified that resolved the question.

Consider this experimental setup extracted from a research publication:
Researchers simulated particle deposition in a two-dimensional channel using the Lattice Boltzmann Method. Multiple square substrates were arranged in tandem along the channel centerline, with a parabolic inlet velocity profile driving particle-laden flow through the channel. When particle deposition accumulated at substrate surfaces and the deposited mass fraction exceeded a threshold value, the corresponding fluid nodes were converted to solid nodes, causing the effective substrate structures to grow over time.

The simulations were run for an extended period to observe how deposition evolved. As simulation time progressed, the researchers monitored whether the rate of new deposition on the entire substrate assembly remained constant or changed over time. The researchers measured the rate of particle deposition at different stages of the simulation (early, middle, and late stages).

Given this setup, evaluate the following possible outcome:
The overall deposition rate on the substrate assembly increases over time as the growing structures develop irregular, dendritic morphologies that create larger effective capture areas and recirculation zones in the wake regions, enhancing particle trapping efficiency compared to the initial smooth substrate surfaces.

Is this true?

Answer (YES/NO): NO